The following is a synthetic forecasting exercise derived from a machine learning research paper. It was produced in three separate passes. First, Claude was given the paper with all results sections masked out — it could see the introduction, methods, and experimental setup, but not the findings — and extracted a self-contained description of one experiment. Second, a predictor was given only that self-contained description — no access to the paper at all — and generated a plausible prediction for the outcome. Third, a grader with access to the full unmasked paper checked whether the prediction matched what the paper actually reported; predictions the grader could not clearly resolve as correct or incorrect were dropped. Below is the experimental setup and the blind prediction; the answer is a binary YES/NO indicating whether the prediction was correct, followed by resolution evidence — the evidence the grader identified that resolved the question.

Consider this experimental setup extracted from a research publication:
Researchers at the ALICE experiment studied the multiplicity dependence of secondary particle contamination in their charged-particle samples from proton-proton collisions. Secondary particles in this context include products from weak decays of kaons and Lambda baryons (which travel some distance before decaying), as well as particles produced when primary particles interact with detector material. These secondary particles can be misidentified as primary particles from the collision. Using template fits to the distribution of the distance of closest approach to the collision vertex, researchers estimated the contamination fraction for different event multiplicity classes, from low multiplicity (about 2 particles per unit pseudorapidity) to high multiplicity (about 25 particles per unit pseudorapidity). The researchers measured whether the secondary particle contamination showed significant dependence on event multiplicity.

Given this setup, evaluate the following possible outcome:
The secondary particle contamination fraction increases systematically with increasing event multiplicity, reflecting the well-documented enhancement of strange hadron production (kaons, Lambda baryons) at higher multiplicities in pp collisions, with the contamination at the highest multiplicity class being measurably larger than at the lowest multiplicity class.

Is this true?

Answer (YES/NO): NO